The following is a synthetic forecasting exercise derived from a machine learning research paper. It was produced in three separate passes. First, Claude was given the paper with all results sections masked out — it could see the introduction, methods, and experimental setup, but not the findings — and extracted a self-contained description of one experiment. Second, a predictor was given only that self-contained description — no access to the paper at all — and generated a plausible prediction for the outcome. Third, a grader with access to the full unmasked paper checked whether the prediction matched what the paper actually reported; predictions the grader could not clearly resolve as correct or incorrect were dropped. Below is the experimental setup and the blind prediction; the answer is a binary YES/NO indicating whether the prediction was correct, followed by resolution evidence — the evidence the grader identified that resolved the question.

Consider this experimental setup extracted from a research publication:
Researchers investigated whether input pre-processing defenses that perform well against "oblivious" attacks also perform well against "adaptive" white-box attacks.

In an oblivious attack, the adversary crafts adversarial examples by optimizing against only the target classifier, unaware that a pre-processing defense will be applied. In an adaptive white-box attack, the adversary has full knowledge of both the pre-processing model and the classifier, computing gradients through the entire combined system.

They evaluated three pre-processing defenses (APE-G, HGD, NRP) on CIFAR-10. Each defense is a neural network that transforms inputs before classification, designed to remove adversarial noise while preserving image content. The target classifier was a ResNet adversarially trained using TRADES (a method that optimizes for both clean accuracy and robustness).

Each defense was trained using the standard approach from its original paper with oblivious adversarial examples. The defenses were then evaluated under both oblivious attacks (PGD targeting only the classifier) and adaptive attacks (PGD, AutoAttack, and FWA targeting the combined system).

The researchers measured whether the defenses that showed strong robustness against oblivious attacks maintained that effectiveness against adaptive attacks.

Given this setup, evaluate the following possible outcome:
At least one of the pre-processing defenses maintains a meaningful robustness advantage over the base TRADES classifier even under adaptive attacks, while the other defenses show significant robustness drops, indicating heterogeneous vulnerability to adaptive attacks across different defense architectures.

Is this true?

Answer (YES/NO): NO